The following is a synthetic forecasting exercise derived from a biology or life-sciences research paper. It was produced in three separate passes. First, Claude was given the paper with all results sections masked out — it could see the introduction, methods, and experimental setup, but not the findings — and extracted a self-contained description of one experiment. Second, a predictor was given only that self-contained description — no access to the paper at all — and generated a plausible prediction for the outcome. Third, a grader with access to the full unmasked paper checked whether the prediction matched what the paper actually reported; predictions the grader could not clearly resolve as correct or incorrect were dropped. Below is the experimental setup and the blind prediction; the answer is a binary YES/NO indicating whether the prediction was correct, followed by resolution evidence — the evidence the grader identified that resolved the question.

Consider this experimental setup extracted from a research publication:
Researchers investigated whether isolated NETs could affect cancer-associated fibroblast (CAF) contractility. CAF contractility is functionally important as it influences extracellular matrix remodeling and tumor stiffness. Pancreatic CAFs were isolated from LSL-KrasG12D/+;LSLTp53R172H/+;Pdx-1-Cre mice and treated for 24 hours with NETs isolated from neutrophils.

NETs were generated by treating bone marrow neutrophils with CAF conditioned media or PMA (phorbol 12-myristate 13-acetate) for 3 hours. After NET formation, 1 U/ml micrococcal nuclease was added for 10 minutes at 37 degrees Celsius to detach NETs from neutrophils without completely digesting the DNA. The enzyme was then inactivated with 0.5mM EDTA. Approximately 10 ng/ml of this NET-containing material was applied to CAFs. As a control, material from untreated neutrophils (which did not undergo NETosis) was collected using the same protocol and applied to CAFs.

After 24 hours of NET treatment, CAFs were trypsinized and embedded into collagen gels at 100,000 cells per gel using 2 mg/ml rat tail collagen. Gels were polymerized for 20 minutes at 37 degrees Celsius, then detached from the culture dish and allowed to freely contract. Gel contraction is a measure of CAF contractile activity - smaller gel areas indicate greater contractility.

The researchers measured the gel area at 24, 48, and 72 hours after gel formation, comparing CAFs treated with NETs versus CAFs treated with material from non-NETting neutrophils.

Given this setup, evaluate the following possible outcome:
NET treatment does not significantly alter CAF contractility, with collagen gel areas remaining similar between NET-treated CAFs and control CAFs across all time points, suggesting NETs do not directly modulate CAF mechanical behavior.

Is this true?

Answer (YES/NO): NO